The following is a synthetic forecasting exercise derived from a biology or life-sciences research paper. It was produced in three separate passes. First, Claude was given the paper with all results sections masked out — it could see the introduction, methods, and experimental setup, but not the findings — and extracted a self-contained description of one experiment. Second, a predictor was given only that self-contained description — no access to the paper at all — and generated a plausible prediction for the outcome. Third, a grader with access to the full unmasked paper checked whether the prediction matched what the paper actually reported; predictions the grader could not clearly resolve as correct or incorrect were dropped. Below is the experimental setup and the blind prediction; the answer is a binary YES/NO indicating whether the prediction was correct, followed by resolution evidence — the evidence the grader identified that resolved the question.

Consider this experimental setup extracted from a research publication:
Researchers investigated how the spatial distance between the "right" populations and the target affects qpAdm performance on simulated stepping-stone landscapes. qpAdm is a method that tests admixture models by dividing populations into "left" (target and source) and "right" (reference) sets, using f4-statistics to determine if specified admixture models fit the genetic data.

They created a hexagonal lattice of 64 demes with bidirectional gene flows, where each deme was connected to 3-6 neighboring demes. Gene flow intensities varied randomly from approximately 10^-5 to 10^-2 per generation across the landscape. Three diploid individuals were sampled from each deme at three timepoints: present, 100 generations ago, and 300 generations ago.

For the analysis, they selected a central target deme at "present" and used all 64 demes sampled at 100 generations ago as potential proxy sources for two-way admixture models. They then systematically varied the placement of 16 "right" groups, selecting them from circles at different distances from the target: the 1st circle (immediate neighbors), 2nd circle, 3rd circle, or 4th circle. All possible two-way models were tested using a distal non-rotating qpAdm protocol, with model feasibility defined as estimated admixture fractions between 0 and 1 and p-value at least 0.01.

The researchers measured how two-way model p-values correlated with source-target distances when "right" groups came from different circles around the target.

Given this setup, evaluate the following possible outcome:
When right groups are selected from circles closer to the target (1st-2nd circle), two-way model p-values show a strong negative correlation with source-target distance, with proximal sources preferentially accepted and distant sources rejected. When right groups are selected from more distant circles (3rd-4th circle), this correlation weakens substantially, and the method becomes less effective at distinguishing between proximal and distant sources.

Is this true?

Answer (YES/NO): NO